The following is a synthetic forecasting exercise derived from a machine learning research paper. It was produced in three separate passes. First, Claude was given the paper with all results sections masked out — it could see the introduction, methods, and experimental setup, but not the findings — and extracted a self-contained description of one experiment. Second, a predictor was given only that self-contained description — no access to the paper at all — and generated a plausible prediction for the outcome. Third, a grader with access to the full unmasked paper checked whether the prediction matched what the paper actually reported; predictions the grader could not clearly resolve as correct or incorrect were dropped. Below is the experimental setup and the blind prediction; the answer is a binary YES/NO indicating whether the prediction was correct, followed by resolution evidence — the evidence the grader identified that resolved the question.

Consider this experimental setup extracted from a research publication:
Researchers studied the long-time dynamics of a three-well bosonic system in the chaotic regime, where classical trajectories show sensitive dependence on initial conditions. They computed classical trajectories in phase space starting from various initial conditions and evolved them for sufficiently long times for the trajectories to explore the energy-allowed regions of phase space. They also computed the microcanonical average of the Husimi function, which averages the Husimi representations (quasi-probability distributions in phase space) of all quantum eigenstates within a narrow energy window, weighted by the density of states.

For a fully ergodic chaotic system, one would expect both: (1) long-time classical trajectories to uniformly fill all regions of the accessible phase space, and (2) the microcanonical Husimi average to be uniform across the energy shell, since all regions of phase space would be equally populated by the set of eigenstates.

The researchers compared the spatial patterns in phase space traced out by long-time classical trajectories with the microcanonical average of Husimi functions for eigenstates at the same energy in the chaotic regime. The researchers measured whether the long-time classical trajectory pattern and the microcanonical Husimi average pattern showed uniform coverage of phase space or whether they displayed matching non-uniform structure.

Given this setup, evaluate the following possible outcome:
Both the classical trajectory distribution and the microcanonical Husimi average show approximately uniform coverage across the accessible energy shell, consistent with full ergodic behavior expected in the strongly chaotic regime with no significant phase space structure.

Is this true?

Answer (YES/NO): NO